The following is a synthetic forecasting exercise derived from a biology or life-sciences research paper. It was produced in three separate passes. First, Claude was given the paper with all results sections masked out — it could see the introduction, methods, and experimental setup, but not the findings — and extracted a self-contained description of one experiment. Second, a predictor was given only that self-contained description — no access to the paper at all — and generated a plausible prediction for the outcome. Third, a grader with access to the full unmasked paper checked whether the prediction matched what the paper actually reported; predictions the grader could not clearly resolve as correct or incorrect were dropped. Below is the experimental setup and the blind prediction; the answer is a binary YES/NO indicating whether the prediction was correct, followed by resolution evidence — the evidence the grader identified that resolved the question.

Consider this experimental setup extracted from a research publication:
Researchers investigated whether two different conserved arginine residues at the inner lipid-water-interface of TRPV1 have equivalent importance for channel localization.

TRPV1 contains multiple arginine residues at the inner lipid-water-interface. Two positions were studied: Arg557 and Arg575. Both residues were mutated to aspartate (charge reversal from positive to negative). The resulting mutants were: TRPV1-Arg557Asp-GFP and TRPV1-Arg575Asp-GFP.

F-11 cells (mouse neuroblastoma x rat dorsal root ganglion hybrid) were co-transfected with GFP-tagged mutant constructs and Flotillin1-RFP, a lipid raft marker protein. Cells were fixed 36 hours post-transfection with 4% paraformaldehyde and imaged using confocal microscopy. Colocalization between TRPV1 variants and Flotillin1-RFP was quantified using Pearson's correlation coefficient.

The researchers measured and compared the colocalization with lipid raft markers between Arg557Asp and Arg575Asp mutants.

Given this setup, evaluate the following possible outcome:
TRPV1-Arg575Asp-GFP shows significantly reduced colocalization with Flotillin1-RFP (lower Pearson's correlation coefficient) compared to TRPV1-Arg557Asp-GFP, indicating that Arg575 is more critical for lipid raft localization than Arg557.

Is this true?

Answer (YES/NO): NO